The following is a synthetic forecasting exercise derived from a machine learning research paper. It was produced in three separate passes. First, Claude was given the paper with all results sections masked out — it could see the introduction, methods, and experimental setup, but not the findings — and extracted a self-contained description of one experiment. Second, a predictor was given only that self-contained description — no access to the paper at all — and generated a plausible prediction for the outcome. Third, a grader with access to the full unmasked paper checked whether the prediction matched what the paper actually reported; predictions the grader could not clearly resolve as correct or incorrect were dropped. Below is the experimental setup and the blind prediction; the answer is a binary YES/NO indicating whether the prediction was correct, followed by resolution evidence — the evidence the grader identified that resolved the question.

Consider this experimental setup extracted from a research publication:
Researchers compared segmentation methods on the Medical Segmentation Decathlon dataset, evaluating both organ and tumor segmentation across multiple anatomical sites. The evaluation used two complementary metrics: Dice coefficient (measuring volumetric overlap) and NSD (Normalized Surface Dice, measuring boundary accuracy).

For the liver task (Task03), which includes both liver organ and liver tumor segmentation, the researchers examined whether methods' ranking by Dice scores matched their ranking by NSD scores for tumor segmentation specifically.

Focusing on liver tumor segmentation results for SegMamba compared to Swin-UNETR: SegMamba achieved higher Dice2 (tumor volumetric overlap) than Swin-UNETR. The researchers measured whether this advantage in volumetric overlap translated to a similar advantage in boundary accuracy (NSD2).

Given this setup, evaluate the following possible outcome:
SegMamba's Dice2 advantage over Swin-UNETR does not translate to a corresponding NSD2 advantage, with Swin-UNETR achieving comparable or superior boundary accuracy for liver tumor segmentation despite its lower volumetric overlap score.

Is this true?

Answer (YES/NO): NO